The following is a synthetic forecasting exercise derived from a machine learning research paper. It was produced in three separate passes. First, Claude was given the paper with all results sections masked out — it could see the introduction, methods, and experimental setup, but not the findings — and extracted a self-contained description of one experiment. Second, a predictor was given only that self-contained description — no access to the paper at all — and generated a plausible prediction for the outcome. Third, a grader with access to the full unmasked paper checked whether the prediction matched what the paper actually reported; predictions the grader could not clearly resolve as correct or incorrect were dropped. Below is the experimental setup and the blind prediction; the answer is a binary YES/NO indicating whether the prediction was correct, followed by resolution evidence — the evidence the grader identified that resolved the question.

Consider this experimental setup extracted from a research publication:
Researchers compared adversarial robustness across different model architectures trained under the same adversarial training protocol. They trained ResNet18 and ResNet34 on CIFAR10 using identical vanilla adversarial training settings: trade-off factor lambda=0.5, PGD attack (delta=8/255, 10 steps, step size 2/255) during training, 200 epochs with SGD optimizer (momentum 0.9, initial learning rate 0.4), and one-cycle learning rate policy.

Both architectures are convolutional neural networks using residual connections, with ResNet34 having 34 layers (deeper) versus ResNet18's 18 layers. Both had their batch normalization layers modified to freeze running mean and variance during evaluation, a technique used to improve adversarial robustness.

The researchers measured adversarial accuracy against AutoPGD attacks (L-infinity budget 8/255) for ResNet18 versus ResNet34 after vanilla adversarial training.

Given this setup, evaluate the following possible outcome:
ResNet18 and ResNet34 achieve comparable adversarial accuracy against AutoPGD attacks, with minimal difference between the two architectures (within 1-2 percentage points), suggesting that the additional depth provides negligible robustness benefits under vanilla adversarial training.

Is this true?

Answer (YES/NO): NO